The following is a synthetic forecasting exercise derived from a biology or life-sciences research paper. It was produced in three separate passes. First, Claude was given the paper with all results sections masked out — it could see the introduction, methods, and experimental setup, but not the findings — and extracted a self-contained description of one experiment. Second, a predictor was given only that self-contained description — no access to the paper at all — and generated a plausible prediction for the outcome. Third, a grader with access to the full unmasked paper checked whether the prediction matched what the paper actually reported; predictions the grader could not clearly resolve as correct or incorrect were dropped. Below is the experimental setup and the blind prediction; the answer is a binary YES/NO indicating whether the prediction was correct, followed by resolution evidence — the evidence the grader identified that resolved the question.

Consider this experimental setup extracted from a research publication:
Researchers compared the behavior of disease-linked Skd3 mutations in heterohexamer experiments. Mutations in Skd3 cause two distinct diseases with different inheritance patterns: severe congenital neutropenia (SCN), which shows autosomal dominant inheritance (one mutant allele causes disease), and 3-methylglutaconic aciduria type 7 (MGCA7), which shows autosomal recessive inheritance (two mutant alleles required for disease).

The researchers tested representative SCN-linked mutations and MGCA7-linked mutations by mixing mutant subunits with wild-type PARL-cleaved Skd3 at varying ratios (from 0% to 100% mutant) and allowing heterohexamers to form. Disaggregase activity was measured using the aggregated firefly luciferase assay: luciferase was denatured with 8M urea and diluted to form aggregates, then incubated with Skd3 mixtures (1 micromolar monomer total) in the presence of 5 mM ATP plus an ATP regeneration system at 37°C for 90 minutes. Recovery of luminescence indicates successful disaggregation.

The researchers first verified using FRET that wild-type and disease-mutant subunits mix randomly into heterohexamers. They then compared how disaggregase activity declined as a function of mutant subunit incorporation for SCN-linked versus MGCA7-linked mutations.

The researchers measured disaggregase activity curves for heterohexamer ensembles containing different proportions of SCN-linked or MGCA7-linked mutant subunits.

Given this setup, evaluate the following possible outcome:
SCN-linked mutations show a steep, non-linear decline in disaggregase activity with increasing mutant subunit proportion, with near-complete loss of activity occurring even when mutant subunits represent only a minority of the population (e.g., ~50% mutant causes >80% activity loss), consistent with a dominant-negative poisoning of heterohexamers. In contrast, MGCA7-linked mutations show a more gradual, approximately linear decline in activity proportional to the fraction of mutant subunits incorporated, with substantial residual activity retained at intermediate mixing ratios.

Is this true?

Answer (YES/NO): YES